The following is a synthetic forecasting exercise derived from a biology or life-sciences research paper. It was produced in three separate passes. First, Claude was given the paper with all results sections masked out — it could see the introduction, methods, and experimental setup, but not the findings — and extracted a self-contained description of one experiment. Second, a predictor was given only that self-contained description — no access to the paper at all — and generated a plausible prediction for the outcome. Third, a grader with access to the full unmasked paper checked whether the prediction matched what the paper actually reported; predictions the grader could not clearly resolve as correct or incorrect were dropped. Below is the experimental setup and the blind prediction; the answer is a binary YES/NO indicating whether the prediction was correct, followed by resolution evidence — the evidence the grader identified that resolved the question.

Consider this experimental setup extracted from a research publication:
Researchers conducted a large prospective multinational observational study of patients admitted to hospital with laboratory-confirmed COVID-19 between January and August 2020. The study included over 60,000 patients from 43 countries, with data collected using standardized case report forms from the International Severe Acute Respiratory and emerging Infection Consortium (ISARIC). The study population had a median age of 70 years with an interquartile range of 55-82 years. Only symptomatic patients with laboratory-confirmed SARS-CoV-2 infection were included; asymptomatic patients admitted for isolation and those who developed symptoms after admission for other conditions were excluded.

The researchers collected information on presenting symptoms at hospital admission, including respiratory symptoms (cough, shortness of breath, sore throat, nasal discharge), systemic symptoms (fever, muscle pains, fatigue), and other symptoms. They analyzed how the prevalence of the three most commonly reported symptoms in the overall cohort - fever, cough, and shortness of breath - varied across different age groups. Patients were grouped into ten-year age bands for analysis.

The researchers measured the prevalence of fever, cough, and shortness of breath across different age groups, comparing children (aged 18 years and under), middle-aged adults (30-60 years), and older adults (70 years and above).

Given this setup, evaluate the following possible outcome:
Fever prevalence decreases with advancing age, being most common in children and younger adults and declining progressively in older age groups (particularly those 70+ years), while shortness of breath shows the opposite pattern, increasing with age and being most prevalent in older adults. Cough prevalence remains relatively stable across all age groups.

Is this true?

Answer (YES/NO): NO